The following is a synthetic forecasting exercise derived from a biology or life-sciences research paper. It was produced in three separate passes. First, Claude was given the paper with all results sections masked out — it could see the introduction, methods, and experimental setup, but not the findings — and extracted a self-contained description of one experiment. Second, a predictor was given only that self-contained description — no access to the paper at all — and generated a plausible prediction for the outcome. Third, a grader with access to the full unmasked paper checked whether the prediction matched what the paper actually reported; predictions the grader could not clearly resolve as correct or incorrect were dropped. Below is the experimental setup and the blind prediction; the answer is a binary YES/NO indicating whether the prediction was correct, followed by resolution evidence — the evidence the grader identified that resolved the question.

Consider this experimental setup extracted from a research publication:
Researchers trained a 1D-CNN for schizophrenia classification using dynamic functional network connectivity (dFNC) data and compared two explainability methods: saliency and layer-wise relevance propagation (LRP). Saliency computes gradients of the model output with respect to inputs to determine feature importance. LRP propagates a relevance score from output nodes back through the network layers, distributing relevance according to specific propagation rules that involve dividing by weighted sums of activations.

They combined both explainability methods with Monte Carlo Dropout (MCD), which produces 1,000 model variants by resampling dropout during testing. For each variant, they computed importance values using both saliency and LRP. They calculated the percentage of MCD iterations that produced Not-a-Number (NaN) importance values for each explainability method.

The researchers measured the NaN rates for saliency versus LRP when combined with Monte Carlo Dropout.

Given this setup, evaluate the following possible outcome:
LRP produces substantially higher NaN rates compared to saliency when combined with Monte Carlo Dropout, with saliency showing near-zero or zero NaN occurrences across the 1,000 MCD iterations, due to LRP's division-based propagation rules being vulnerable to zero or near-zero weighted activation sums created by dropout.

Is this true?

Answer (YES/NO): NO